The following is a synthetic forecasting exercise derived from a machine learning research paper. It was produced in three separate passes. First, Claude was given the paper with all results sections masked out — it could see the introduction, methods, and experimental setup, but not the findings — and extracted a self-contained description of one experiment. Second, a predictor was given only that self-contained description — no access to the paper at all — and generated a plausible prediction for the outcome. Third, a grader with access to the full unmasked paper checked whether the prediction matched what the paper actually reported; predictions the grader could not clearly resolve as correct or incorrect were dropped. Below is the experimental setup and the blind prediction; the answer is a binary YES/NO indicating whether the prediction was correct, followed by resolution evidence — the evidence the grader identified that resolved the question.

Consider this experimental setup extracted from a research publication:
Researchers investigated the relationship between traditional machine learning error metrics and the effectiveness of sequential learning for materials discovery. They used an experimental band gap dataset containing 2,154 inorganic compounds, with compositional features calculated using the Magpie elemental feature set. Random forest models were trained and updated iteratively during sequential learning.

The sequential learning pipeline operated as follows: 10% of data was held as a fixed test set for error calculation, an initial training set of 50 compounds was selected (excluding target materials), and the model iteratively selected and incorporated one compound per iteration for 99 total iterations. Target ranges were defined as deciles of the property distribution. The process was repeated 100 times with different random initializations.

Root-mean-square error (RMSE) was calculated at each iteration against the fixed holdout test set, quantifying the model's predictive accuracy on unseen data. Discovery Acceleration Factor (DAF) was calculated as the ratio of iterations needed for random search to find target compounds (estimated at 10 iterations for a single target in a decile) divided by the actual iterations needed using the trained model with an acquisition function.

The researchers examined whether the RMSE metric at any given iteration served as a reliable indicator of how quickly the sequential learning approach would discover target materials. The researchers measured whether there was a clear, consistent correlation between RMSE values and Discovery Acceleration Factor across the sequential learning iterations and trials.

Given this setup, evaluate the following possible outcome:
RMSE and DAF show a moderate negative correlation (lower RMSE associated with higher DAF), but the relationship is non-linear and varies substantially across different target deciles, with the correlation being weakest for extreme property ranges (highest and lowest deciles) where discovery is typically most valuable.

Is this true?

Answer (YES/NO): NO